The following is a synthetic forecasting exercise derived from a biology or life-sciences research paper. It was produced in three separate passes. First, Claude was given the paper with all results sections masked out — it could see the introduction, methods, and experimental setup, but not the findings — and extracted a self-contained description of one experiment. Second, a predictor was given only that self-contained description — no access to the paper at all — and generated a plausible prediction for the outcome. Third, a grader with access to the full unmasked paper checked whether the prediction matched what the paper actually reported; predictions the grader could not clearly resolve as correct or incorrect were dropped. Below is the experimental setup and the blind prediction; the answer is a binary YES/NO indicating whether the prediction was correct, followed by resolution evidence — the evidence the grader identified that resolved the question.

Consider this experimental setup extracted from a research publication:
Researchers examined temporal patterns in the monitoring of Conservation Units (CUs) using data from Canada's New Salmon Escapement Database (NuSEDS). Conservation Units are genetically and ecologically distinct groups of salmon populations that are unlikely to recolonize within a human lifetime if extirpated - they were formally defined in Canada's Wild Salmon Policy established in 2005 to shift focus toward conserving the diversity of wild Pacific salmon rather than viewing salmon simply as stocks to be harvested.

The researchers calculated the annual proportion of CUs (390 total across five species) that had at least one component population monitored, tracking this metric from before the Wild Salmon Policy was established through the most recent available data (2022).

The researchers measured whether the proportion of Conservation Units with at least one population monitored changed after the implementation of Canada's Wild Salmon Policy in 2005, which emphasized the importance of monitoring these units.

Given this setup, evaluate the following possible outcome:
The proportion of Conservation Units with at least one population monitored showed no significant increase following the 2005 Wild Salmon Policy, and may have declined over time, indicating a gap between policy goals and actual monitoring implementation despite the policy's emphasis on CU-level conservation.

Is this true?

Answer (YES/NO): YES